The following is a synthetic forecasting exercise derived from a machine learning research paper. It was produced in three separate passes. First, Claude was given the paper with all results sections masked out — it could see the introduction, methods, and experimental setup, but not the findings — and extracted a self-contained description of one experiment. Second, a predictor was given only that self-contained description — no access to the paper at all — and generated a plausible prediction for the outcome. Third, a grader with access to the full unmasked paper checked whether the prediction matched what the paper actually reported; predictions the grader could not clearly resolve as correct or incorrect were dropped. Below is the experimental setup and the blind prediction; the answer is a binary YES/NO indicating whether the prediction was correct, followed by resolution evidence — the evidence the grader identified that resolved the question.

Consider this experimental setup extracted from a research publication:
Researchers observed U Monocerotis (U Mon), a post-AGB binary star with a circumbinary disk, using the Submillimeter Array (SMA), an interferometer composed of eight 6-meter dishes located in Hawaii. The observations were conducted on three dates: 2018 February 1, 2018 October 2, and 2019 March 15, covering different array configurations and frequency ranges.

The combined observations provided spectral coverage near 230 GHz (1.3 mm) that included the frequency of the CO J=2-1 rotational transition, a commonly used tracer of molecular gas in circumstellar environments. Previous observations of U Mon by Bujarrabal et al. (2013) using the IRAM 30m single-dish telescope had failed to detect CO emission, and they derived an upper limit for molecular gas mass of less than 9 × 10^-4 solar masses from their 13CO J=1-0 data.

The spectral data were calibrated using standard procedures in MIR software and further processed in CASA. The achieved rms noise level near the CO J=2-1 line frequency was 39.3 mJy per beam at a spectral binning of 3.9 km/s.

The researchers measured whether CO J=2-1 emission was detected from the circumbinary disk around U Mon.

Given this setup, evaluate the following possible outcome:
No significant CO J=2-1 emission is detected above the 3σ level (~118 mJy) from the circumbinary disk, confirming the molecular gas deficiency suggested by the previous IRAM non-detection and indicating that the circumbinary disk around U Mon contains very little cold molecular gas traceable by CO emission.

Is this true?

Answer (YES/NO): YES